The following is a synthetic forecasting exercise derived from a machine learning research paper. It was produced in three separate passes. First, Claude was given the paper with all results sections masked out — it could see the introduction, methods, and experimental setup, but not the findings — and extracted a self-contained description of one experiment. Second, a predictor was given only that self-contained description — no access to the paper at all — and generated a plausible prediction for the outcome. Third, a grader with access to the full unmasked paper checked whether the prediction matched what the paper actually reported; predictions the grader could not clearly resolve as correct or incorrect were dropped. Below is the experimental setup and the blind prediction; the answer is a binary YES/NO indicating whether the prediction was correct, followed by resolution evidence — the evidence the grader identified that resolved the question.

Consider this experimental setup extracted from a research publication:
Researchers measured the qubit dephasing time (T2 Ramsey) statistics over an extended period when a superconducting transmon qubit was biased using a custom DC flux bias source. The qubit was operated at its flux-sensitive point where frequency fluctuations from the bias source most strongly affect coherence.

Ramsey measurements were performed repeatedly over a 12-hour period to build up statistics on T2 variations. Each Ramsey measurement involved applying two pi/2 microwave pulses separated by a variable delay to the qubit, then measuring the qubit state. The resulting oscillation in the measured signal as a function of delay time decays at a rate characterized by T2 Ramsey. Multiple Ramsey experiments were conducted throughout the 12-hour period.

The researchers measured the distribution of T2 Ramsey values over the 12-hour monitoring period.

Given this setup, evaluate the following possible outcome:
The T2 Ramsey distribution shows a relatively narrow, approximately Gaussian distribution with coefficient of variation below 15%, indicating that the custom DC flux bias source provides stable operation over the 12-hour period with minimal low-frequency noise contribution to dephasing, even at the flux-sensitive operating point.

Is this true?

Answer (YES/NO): YES